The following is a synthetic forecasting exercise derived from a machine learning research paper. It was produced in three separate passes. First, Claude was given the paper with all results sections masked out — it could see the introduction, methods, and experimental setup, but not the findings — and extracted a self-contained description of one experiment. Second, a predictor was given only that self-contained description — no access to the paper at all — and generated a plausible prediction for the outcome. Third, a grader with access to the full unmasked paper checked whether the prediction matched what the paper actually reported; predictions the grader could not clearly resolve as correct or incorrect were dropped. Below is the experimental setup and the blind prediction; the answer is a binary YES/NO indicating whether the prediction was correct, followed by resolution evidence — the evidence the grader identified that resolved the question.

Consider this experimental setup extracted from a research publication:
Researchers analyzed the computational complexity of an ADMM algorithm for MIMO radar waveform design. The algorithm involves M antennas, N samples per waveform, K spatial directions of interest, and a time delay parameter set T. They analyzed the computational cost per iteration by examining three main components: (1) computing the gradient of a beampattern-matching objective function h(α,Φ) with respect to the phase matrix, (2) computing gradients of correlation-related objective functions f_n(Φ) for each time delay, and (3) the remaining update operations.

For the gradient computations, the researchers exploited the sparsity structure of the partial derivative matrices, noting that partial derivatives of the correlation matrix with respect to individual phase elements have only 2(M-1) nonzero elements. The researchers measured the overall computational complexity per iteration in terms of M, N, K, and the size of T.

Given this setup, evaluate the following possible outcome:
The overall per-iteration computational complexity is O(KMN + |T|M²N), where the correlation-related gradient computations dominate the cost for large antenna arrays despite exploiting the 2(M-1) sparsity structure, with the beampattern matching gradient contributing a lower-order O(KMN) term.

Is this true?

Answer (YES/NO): NO